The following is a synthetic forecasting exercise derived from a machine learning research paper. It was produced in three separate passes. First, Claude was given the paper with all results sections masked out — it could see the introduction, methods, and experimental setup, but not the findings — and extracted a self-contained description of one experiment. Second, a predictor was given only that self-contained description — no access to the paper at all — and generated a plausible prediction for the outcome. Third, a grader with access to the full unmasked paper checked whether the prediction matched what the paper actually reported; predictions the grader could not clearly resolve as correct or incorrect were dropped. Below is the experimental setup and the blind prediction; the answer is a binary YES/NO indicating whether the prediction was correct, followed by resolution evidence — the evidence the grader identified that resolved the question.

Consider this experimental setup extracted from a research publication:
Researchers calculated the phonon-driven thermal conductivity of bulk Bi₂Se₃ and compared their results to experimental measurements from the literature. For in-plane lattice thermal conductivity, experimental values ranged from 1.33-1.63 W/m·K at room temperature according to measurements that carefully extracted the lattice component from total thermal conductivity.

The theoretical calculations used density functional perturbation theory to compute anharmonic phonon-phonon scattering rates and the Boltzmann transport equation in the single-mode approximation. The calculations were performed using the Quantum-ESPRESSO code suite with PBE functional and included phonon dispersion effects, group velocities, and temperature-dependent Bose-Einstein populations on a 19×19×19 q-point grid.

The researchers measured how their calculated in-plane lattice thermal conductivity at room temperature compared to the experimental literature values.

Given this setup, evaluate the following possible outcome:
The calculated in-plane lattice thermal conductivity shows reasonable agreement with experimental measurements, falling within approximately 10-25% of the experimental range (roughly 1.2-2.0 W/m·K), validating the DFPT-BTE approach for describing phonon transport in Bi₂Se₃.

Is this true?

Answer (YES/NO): NO